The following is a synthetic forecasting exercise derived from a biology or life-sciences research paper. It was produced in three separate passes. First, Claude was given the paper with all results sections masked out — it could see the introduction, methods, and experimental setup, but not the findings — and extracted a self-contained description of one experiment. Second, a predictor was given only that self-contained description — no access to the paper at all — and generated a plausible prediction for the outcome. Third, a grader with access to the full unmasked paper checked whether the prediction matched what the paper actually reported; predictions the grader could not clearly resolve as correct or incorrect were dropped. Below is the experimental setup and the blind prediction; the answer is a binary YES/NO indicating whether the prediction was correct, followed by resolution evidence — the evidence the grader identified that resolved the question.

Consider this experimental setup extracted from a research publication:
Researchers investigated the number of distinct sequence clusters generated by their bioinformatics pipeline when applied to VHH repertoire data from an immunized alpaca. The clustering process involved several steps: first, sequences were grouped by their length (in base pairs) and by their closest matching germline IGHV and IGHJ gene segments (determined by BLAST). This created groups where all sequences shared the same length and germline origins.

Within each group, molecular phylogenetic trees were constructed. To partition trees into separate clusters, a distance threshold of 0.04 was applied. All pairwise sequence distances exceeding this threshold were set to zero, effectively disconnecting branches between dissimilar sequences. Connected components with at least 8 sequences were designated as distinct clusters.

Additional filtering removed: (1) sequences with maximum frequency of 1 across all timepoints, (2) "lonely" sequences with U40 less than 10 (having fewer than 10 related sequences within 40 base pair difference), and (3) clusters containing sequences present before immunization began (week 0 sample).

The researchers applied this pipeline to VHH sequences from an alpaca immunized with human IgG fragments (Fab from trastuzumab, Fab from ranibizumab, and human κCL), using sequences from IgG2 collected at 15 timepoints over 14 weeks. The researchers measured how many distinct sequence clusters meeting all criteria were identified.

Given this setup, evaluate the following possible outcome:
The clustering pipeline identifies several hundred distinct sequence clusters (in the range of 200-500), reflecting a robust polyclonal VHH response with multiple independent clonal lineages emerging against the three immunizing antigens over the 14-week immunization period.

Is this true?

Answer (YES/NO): YES